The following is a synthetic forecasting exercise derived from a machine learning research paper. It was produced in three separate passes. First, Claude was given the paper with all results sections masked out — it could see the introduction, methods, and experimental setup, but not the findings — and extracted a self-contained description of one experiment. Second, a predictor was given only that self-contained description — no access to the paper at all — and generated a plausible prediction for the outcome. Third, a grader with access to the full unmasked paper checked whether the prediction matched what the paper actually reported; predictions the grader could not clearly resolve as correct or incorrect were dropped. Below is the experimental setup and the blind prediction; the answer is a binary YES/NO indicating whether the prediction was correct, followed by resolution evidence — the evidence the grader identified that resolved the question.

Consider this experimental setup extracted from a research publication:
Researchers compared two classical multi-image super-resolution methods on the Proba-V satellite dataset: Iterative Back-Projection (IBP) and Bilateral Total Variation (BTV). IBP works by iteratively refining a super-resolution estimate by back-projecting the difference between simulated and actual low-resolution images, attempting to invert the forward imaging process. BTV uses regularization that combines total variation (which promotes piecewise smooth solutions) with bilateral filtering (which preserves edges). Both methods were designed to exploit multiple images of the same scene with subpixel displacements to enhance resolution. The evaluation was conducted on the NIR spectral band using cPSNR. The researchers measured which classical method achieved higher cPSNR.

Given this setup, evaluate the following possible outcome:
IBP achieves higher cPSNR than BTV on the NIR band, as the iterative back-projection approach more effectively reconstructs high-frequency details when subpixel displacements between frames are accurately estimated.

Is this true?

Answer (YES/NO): YES